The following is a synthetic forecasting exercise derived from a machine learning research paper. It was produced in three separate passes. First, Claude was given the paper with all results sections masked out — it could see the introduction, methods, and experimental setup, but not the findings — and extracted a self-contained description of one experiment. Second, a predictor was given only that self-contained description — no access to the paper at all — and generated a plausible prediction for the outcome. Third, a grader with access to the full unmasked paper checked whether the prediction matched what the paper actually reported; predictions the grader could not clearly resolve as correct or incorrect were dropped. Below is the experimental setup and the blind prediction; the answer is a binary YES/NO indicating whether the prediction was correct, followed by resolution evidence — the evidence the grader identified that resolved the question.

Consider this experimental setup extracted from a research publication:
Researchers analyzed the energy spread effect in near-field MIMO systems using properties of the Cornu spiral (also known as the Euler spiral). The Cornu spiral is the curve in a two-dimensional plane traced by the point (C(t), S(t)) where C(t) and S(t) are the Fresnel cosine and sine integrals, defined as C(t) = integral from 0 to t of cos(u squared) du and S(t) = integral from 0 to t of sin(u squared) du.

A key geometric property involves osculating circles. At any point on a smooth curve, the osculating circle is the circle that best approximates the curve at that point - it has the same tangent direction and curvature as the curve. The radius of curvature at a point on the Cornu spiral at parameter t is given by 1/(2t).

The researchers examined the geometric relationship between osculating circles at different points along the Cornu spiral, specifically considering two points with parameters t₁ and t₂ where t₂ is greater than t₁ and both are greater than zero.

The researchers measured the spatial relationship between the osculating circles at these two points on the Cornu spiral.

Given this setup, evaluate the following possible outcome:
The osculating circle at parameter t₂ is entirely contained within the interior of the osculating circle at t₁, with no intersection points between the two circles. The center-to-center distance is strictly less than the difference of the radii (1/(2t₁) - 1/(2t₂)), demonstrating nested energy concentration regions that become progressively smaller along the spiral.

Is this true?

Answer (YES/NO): YES